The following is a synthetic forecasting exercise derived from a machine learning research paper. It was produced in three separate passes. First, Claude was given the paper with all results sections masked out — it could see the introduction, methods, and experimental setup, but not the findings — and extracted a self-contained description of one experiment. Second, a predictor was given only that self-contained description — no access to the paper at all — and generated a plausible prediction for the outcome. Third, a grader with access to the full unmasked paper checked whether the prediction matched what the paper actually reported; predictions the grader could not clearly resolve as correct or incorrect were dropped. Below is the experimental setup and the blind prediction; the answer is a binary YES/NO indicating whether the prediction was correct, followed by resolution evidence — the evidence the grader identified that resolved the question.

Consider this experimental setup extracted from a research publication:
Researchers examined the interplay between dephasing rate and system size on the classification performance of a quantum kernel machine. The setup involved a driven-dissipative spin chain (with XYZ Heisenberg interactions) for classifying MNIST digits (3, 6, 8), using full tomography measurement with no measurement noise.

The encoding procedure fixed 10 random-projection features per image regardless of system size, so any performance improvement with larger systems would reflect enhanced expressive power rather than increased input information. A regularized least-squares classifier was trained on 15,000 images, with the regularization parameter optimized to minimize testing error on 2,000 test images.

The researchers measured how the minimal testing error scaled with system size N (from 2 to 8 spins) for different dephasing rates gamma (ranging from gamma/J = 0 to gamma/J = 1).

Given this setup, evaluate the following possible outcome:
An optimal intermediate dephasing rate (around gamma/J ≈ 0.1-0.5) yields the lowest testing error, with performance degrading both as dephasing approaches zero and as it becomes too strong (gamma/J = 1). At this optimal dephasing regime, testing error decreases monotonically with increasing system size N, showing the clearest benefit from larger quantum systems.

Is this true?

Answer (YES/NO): NO